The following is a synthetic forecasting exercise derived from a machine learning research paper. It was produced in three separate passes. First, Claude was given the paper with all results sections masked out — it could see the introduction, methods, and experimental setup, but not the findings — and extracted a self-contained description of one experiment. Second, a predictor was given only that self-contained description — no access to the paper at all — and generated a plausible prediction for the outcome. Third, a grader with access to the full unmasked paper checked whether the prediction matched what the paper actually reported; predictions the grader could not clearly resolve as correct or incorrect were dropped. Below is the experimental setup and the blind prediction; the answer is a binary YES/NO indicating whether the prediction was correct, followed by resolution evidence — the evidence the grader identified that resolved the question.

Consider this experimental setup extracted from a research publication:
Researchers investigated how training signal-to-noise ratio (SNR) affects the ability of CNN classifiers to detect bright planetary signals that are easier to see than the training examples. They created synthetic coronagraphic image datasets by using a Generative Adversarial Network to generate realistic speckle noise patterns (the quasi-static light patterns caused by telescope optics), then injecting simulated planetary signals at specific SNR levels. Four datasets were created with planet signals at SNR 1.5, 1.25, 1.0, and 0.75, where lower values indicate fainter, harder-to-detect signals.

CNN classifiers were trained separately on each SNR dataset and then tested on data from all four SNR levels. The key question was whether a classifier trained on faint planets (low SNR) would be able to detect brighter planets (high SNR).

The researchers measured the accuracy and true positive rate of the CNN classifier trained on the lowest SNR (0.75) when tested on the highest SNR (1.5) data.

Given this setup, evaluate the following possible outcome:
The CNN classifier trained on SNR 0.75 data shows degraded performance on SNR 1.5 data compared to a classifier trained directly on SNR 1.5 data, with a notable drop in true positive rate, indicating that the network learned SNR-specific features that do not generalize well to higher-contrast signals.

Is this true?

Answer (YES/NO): NO